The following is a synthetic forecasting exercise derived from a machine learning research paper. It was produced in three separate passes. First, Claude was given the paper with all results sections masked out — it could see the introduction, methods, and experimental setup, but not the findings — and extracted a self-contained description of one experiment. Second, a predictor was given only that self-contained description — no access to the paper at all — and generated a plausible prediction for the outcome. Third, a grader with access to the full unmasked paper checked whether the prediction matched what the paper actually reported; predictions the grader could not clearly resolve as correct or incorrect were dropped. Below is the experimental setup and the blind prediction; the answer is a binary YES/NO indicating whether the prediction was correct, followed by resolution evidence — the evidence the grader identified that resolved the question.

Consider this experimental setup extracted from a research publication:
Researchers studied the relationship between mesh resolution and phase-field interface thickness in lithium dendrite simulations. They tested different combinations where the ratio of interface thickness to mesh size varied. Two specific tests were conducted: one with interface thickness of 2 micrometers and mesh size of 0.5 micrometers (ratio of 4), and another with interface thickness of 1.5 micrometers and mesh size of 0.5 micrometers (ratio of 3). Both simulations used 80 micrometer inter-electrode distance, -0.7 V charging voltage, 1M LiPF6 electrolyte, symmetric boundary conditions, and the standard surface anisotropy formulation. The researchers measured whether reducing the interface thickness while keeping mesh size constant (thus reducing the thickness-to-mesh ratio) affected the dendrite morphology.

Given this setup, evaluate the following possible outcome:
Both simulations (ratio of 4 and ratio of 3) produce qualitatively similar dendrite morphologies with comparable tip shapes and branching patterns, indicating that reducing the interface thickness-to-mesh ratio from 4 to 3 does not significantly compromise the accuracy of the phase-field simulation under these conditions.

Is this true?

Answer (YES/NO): YES